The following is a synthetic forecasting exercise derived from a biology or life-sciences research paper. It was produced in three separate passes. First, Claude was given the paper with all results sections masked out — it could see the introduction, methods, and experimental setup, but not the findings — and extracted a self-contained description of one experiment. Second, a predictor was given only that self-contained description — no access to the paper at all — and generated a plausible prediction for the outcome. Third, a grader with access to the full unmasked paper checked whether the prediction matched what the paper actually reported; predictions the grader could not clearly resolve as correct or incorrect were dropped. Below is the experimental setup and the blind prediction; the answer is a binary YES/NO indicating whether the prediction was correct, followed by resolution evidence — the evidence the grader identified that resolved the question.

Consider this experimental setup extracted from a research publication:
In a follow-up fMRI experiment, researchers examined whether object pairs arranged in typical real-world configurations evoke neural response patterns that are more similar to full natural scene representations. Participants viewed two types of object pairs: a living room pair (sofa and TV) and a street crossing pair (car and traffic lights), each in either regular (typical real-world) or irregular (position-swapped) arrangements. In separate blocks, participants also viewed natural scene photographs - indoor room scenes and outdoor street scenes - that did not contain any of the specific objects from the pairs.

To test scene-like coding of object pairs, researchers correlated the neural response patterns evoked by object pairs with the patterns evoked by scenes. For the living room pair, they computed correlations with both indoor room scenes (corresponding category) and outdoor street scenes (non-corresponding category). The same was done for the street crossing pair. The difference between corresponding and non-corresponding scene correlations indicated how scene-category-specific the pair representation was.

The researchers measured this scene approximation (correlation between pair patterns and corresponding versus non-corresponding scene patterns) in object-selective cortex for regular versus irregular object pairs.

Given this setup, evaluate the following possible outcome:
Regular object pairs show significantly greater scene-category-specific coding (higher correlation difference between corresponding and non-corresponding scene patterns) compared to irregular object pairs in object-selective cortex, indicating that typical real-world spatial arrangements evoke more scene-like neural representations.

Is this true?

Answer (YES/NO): NO